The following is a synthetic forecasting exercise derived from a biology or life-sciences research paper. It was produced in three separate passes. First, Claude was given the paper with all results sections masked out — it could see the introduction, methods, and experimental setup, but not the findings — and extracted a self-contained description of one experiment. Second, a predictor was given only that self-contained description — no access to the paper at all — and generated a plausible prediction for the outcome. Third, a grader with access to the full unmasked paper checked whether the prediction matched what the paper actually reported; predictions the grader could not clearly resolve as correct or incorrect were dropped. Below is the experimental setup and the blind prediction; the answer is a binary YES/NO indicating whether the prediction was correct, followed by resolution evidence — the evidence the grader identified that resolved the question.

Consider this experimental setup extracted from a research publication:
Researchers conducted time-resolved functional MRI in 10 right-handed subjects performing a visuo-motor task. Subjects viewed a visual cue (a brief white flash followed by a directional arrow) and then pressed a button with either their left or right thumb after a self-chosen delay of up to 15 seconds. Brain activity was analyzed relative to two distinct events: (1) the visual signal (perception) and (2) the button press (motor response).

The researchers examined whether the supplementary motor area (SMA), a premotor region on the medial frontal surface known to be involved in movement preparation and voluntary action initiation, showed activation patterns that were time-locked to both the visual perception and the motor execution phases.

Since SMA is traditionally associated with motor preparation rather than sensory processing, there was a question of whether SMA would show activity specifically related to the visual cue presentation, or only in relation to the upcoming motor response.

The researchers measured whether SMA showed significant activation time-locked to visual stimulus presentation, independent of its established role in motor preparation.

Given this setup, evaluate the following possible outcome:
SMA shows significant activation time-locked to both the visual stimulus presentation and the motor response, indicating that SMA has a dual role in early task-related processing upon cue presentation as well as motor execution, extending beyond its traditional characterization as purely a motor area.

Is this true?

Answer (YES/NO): YES